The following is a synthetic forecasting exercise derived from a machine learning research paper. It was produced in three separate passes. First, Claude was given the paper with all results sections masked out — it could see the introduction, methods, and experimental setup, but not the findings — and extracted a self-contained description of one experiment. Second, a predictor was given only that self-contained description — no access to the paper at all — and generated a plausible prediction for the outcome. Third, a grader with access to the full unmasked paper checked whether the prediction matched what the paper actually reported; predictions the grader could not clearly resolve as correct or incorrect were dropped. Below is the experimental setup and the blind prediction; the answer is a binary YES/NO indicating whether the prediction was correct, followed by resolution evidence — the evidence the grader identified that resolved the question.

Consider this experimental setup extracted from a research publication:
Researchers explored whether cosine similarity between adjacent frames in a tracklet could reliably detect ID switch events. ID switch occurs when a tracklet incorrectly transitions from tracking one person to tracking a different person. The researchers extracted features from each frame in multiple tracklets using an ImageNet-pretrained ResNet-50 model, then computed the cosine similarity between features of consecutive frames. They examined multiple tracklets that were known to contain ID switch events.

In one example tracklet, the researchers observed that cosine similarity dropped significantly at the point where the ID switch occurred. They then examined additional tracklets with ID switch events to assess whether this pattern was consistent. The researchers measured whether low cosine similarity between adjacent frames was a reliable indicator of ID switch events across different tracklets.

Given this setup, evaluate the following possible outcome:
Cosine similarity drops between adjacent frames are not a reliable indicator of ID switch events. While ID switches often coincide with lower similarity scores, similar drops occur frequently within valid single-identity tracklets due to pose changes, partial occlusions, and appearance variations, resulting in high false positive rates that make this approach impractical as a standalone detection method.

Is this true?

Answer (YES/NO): NO